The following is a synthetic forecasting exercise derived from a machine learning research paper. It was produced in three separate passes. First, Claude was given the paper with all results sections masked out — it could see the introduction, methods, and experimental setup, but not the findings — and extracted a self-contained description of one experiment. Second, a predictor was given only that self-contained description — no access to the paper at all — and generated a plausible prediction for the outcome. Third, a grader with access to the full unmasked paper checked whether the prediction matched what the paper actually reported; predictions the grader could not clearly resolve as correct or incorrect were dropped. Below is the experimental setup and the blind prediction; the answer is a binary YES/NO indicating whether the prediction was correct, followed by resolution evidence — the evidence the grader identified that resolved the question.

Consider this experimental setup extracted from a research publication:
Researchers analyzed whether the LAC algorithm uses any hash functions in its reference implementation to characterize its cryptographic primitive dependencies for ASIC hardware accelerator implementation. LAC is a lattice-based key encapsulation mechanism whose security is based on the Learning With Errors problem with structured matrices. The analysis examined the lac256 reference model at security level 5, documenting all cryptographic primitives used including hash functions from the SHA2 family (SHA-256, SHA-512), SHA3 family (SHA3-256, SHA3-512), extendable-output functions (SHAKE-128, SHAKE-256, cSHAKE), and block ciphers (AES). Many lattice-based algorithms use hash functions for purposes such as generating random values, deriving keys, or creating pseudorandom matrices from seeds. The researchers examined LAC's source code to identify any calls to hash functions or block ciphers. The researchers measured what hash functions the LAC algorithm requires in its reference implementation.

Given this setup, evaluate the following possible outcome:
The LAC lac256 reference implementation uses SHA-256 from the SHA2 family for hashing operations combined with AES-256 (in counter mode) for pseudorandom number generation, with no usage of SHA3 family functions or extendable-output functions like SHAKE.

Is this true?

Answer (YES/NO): NO